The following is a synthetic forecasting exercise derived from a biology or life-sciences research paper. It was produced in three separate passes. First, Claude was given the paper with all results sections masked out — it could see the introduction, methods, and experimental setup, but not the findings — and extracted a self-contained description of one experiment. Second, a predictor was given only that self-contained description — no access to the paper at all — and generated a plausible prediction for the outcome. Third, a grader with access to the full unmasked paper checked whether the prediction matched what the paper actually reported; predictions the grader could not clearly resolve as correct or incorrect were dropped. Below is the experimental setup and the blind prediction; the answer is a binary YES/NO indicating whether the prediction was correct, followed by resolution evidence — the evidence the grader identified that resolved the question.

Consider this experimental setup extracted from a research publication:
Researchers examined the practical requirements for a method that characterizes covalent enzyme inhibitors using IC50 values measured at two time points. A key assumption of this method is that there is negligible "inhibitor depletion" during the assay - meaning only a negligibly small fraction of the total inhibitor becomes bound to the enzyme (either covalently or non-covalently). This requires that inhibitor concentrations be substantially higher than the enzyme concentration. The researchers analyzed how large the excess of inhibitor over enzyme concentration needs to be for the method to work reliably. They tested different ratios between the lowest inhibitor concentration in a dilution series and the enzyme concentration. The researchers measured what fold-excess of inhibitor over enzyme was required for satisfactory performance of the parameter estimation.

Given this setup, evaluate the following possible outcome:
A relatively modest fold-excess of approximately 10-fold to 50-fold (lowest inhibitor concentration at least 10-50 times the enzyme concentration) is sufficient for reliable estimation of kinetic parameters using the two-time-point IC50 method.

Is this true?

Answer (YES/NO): NO